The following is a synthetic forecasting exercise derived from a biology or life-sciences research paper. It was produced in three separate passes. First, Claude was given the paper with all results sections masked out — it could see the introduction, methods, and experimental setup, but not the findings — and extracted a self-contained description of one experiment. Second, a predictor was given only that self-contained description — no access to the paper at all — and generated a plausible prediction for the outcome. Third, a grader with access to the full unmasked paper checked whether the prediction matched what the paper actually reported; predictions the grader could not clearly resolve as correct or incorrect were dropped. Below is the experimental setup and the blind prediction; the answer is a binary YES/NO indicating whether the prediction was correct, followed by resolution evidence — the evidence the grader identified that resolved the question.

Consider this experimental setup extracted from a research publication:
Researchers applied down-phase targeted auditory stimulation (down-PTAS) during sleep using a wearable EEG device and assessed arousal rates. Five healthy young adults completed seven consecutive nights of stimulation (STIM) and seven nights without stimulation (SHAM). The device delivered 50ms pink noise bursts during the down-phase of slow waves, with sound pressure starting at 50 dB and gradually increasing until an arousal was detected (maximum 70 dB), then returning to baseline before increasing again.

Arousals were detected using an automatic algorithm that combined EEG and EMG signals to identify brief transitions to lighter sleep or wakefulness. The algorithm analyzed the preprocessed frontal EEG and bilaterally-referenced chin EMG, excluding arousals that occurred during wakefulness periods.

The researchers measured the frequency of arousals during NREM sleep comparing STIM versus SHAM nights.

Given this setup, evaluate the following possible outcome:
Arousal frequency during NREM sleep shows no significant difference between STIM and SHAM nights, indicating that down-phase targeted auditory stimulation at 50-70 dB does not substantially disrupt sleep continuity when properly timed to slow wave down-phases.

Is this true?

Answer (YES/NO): YES